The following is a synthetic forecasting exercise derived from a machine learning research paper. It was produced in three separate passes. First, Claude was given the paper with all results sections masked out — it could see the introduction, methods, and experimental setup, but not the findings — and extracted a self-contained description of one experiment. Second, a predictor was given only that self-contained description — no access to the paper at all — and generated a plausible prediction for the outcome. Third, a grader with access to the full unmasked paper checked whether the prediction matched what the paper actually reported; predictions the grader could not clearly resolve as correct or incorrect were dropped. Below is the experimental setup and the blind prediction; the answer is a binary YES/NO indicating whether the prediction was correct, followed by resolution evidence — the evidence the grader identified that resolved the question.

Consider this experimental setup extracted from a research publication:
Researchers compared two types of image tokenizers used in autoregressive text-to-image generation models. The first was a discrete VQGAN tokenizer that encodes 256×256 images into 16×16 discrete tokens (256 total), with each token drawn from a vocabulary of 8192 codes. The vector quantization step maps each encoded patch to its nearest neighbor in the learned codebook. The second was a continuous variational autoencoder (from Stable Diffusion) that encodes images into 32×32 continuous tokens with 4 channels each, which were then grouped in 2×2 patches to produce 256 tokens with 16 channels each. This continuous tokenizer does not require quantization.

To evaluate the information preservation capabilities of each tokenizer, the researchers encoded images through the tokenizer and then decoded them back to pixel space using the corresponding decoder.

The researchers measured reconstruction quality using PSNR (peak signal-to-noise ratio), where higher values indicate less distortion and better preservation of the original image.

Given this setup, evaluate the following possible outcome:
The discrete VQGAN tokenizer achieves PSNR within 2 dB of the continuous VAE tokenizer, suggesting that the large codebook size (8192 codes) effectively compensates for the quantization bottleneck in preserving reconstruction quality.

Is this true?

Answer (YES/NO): NO